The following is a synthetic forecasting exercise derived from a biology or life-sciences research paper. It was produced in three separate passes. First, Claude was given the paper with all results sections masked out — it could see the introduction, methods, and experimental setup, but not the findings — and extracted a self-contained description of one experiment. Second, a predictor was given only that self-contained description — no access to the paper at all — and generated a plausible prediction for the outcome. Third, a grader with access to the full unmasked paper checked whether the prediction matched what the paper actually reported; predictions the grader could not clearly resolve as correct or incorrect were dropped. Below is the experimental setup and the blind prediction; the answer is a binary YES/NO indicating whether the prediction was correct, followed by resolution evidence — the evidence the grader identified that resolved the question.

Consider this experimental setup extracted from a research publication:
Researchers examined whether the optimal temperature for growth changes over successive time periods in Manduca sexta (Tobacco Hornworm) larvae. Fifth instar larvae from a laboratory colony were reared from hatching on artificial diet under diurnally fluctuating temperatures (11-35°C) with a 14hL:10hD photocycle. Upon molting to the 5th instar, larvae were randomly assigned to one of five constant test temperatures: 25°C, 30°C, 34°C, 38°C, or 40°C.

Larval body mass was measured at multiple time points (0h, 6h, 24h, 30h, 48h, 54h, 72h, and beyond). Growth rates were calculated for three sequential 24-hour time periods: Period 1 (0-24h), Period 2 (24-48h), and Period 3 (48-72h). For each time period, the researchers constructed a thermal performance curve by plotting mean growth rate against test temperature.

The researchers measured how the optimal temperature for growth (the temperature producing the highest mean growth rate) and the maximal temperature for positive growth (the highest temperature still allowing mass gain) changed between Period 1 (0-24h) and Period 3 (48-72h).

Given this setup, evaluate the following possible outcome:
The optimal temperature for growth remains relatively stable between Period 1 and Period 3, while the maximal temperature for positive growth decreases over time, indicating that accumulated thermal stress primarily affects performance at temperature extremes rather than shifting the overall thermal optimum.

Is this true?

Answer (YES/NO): NO